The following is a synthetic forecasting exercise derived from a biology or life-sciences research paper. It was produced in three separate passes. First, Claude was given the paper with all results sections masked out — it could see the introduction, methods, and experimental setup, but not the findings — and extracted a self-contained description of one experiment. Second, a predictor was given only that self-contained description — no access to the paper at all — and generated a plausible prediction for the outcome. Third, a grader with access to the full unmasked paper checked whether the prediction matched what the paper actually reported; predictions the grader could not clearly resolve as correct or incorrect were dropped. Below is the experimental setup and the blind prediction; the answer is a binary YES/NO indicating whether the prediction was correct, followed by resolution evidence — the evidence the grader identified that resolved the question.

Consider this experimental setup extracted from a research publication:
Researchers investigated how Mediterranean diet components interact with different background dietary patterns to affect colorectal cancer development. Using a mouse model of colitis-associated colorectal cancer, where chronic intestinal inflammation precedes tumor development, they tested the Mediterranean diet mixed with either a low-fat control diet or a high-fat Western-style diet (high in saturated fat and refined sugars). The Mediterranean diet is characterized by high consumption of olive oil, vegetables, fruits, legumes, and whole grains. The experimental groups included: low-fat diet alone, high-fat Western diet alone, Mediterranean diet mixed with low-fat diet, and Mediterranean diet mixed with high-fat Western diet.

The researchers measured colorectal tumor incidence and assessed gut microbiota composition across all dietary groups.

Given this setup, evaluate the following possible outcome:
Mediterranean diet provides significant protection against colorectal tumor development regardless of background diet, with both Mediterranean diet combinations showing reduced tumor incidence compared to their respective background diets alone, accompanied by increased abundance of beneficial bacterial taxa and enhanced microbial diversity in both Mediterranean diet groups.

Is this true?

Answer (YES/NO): NO